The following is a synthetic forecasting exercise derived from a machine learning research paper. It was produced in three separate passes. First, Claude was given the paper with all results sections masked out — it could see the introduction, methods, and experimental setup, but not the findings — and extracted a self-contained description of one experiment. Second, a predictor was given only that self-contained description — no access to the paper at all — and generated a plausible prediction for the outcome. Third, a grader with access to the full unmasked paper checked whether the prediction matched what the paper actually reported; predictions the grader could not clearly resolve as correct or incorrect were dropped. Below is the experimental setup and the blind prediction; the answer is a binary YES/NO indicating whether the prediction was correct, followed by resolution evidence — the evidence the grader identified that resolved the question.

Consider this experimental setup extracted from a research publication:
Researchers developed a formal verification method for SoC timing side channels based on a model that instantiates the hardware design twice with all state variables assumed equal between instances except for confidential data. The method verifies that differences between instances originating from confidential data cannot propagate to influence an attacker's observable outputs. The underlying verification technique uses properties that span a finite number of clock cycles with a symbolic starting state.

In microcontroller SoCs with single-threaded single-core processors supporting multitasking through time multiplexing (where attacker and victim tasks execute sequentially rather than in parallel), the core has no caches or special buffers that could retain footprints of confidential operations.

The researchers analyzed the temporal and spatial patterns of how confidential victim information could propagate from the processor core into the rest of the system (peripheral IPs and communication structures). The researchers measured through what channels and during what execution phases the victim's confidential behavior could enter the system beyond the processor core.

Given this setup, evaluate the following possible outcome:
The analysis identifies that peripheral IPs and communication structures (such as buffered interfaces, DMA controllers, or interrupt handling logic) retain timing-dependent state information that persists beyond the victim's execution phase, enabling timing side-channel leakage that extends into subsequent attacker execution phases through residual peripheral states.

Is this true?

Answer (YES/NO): YES